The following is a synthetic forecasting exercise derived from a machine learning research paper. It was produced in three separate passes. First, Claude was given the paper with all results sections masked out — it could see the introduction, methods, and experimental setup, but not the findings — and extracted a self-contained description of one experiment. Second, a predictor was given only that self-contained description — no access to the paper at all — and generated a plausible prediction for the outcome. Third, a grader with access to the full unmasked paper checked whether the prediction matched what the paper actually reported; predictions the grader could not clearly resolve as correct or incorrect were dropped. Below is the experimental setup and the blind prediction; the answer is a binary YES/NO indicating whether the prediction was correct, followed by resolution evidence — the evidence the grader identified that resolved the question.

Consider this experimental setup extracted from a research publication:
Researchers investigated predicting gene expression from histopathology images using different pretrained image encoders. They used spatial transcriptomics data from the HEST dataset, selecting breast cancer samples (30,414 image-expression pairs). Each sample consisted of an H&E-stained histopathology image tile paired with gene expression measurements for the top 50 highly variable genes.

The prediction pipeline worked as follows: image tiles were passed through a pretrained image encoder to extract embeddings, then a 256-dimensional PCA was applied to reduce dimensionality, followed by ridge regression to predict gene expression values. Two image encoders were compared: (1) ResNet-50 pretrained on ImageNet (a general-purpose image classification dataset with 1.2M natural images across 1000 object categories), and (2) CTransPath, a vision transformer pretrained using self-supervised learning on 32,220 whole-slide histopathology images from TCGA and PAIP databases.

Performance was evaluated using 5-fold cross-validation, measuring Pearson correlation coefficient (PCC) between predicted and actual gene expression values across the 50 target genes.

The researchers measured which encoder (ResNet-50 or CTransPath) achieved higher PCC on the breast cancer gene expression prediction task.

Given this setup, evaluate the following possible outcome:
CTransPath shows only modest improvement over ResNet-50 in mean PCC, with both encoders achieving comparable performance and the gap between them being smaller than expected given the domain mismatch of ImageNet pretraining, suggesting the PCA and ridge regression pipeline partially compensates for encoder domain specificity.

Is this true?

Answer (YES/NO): NO